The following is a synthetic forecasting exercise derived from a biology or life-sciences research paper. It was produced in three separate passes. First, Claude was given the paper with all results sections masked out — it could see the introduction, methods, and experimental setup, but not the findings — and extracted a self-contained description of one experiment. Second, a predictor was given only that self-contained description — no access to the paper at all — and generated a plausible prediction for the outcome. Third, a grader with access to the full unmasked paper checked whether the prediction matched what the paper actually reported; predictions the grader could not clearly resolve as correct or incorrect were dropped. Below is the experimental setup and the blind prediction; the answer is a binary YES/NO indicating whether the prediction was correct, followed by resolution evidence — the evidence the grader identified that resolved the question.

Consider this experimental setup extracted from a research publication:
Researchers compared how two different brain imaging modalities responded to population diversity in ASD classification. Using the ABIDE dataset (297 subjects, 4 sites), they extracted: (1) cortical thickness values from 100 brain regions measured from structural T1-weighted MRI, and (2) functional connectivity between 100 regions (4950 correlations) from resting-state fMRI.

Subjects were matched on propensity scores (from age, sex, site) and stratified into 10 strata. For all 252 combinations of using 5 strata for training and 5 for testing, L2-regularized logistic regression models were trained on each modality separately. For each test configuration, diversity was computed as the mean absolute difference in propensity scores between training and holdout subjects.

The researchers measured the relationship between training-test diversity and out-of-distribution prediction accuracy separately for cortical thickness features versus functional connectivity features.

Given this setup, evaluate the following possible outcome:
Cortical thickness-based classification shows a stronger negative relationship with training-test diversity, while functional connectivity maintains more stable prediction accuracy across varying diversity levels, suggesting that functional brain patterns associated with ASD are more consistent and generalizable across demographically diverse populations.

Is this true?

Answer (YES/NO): NO